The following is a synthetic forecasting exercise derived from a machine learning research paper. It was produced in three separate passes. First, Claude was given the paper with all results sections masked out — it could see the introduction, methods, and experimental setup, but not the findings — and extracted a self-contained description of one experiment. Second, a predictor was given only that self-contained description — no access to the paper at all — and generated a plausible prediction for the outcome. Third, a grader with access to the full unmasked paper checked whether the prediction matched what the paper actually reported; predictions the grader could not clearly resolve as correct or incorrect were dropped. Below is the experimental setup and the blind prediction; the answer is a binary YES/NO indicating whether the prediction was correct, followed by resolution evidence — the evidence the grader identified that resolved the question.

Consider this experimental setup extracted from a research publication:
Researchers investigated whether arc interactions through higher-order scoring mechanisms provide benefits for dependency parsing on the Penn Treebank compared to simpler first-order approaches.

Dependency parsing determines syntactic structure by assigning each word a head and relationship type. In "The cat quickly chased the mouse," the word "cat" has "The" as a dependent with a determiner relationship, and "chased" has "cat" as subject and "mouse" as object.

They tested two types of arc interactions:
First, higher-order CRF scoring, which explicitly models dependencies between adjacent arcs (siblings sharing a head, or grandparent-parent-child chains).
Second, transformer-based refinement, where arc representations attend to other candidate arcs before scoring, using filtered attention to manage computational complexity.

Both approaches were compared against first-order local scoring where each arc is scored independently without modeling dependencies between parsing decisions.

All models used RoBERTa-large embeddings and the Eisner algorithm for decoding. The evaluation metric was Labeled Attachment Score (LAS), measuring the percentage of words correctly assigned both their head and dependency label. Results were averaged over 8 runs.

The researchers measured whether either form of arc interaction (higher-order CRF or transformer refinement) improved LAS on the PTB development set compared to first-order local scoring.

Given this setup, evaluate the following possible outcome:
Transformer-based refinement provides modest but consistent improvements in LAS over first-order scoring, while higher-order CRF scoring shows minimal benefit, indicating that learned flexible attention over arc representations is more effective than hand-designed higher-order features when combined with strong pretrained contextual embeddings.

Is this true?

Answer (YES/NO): NO